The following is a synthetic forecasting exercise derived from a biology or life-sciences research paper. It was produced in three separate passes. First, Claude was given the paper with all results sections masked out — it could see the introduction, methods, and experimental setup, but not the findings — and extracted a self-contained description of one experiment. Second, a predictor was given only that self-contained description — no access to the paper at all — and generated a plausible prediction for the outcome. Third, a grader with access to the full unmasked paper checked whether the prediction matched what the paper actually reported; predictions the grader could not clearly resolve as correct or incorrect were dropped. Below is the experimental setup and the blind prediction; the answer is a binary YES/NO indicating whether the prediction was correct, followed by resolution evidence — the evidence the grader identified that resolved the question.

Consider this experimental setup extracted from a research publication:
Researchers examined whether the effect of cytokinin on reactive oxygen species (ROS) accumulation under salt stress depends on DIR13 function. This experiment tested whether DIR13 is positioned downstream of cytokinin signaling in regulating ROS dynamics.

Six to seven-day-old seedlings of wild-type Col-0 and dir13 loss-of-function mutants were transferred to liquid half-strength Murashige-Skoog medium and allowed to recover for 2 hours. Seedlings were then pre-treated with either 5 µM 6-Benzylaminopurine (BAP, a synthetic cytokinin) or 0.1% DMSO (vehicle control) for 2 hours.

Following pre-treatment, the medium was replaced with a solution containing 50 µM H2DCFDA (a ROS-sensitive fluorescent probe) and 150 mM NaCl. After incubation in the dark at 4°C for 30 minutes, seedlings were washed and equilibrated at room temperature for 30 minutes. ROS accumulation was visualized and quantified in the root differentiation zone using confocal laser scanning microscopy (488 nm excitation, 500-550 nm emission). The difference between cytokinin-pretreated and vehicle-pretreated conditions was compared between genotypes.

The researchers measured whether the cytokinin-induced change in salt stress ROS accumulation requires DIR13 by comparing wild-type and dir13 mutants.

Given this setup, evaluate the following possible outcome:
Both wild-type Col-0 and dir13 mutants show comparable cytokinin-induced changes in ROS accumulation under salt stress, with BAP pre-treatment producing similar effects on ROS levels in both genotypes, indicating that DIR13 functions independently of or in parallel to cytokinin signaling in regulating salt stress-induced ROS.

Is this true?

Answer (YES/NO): NO